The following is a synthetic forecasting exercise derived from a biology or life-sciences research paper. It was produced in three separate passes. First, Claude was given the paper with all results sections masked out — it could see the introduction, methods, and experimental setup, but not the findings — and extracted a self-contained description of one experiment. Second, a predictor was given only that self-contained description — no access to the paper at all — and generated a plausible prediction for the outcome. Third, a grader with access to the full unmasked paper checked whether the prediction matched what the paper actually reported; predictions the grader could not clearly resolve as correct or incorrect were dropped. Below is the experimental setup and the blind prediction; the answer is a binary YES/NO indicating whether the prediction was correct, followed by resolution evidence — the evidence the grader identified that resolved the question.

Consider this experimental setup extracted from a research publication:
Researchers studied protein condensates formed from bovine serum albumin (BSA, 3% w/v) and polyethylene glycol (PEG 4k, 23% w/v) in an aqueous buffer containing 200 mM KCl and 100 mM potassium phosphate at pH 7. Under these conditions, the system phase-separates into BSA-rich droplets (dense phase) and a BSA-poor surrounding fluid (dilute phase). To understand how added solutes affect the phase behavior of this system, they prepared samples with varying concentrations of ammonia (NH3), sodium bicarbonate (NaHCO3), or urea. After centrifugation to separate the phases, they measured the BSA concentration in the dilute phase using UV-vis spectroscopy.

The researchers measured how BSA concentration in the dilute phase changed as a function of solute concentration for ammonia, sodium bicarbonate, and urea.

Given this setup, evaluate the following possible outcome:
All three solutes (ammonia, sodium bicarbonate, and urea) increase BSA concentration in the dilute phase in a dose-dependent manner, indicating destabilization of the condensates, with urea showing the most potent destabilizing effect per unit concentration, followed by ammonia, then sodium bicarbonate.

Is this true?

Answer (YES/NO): NO